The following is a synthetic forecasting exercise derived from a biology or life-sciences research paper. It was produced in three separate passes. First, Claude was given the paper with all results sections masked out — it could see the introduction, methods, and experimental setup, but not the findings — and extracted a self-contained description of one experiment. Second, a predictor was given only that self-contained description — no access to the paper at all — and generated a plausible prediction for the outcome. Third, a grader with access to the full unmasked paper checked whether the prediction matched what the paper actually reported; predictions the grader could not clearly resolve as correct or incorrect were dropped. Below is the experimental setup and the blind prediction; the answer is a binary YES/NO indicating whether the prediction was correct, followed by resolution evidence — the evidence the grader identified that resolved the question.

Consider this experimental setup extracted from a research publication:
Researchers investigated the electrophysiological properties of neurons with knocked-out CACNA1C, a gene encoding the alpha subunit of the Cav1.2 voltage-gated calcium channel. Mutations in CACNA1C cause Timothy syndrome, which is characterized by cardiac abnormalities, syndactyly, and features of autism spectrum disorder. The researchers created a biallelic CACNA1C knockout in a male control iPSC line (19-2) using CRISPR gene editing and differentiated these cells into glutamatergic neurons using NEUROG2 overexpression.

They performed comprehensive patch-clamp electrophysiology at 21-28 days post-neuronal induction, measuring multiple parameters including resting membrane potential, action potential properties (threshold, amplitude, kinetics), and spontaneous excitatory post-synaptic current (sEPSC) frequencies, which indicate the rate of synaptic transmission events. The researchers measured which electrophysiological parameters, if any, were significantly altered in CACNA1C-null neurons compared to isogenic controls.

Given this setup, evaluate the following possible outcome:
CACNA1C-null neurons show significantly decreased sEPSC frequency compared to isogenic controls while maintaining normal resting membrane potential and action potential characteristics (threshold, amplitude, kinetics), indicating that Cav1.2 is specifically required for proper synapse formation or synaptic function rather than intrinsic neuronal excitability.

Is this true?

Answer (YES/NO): NO